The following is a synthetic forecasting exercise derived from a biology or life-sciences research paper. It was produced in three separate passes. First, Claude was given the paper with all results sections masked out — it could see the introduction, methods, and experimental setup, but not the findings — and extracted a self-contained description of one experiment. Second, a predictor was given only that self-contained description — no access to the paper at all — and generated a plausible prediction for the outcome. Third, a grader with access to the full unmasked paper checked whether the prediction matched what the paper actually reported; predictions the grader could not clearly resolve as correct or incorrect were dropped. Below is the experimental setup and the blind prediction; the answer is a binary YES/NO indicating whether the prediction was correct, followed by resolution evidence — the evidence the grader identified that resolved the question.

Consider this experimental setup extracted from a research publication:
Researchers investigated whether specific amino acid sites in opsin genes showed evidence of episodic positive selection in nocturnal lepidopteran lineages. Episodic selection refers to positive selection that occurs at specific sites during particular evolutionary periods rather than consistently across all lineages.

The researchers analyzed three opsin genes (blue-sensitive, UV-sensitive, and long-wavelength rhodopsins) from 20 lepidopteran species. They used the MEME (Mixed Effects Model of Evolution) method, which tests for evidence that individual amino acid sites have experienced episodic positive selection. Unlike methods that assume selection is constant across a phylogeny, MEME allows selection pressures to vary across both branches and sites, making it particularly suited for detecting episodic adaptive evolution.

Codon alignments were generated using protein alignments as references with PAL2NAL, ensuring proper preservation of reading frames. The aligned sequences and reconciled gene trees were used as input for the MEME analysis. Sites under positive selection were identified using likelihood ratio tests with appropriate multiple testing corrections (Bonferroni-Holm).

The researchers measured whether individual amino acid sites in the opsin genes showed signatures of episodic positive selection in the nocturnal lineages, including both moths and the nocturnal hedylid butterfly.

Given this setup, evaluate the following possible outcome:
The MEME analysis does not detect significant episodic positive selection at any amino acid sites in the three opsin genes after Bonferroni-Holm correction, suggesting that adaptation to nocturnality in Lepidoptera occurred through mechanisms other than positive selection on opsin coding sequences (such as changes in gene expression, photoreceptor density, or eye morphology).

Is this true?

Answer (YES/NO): NO